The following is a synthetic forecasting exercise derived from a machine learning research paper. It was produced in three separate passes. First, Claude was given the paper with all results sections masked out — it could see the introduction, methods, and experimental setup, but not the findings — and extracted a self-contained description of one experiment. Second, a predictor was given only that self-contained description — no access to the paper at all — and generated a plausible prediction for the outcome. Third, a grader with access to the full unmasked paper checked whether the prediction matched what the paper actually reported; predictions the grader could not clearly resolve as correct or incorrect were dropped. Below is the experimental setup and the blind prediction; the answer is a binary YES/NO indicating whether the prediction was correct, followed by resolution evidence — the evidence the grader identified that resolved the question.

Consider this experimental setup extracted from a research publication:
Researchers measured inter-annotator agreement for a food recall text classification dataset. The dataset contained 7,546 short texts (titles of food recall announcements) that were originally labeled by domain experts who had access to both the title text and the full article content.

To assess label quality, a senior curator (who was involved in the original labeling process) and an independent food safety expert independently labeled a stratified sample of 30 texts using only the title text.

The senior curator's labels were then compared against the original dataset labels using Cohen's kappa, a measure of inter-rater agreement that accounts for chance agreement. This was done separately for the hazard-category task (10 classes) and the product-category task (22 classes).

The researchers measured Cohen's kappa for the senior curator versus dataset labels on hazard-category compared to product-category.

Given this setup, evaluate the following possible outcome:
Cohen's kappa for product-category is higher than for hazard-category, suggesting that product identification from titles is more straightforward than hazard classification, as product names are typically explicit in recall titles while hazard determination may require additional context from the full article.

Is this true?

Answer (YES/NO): NO